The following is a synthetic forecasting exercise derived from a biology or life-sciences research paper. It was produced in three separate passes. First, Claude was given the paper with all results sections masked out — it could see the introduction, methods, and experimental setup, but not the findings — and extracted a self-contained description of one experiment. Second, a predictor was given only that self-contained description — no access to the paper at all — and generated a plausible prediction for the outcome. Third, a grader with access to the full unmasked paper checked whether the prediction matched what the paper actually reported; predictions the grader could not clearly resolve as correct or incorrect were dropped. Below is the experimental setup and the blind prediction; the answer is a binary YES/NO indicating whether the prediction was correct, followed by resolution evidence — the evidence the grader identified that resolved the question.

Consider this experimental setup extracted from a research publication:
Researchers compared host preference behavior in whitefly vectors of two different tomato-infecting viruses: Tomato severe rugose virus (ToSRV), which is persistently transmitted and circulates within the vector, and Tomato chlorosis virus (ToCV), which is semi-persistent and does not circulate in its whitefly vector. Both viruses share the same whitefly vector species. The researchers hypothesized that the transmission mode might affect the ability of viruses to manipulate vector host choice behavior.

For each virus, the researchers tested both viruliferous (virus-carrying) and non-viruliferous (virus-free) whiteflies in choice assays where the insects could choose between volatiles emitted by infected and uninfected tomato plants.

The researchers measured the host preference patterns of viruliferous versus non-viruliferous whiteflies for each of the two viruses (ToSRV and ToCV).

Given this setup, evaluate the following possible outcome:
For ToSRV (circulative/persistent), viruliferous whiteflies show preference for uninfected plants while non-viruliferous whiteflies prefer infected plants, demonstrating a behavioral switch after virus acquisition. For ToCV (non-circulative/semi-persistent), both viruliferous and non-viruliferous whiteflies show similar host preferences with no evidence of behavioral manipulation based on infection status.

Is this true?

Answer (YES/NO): NO